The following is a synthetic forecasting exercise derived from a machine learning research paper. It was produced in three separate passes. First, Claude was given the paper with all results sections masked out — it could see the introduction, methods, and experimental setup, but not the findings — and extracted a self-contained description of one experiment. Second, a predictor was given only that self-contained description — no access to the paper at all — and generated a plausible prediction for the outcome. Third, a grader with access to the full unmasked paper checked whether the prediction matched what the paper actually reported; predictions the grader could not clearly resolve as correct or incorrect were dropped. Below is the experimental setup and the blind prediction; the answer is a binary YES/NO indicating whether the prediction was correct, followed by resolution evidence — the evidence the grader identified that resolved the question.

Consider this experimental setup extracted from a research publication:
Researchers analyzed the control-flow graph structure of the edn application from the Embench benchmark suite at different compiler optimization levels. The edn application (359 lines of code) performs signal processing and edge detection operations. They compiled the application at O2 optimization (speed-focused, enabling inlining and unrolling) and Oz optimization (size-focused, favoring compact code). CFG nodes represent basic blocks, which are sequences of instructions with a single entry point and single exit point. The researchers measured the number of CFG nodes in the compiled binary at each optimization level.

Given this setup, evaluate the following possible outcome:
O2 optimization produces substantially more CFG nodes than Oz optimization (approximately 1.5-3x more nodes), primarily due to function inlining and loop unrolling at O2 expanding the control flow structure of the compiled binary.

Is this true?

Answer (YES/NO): NO